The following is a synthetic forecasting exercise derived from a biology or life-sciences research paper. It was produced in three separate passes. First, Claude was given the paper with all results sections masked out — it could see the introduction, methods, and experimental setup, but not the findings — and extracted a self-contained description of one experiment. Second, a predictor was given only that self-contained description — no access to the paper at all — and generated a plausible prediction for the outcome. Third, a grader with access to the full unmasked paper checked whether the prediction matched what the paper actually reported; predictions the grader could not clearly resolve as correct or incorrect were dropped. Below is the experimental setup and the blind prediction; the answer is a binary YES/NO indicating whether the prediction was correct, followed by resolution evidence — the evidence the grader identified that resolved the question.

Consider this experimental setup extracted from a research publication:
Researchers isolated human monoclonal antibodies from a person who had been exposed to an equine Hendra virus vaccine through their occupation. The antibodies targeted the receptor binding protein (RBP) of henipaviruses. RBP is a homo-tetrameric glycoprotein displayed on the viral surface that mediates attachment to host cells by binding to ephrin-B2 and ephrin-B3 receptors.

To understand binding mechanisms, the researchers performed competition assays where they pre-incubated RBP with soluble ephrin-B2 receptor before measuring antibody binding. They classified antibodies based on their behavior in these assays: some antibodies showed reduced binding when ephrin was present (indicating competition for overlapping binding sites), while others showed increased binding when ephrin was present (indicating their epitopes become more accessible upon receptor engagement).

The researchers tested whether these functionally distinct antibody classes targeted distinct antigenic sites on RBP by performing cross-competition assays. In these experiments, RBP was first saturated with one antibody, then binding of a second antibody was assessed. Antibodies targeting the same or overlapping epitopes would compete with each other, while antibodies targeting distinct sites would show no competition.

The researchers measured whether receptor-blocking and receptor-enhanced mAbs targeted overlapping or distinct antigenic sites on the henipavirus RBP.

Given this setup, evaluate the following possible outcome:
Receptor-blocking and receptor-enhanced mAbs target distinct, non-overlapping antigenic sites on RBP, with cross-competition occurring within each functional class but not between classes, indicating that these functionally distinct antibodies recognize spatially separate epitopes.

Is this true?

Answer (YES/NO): YES